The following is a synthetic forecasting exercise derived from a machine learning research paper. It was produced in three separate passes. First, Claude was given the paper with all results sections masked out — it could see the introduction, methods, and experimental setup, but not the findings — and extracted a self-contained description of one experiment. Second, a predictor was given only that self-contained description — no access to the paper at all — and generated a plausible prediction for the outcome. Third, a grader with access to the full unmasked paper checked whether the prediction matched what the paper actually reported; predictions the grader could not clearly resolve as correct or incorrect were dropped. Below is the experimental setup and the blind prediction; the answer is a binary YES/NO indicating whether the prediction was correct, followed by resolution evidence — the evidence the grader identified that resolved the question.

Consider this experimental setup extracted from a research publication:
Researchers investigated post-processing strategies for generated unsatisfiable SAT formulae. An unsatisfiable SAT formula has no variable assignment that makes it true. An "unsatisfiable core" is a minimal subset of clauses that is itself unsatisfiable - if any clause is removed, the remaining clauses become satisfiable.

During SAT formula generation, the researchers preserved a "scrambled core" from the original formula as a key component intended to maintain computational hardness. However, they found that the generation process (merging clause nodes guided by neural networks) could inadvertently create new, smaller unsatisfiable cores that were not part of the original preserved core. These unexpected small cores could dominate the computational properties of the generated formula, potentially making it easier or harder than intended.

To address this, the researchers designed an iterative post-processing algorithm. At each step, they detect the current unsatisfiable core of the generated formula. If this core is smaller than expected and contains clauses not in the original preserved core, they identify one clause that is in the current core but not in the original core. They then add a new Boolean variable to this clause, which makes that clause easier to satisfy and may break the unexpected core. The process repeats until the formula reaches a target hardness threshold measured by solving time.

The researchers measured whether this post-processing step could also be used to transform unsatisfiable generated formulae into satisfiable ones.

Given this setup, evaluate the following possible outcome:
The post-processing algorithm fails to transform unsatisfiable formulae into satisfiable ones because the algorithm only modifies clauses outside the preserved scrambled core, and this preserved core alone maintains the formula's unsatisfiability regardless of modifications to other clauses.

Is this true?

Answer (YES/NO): NO